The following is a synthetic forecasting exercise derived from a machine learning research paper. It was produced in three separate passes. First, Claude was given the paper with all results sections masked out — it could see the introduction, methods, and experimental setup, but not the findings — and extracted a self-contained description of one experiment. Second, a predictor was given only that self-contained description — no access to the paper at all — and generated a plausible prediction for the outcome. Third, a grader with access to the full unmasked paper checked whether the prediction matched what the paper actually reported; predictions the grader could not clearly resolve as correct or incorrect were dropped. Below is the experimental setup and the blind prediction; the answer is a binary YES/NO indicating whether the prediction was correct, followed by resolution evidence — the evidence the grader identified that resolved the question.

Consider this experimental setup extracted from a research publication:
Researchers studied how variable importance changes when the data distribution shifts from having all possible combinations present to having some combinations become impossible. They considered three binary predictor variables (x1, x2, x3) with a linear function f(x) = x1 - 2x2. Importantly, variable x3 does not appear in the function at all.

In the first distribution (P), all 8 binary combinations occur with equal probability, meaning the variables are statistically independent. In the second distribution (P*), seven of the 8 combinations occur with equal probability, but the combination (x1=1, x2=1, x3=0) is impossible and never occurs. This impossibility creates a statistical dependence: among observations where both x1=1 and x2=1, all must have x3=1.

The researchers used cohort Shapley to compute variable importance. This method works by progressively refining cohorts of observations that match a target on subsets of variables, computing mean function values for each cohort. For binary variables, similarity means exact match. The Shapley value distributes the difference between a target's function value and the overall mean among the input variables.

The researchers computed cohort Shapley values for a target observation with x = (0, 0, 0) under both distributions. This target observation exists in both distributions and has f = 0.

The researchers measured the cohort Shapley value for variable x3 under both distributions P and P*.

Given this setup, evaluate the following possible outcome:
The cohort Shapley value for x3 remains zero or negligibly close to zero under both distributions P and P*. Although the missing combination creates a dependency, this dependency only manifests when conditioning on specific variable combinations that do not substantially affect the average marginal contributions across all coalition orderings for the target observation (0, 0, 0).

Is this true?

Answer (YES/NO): NO